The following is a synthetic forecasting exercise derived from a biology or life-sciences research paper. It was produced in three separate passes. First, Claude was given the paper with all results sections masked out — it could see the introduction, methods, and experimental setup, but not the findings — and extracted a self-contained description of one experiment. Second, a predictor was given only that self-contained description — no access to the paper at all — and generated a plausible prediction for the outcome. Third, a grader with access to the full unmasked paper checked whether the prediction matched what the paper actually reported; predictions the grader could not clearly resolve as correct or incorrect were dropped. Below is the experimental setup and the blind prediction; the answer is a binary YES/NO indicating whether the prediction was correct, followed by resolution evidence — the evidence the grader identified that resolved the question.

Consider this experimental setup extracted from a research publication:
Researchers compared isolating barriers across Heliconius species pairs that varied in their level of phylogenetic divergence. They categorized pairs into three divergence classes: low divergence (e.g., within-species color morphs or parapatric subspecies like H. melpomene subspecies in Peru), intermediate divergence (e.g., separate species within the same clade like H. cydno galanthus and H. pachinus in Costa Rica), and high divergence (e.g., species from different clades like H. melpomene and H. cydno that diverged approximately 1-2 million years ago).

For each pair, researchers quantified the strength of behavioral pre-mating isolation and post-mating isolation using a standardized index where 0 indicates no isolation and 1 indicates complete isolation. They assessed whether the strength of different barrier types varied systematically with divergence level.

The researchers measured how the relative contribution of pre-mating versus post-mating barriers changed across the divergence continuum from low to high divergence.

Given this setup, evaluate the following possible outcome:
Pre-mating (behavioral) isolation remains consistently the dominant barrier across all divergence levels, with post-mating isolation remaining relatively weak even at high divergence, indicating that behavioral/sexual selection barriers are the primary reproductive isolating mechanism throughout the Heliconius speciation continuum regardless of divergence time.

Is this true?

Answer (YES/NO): YES